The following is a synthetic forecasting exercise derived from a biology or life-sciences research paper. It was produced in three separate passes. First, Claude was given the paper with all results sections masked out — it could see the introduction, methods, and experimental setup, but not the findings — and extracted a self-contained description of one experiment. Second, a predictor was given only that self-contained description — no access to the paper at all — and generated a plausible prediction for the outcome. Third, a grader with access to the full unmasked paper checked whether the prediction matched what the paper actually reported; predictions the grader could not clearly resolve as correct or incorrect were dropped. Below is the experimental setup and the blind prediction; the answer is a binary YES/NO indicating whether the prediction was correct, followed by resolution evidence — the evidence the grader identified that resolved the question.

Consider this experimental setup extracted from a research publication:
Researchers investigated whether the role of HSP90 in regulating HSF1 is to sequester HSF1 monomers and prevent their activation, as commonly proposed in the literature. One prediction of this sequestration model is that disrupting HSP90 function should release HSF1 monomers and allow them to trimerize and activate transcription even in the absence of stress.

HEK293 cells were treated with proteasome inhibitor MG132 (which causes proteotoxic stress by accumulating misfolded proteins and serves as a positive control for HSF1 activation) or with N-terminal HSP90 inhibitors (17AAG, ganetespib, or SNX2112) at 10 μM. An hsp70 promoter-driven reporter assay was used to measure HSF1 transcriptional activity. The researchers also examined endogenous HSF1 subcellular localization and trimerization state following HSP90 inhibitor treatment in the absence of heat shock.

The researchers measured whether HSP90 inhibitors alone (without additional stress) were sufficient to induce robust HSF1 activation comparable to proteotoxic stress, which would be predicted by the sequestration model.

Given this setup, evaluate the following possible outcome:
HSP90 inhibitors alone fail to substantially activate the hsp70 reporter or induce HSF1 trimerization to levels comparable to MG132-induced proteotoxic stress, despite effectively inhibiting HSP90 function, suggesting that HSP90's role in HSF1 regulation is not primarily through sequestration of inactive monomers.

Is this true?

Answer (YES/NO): YES